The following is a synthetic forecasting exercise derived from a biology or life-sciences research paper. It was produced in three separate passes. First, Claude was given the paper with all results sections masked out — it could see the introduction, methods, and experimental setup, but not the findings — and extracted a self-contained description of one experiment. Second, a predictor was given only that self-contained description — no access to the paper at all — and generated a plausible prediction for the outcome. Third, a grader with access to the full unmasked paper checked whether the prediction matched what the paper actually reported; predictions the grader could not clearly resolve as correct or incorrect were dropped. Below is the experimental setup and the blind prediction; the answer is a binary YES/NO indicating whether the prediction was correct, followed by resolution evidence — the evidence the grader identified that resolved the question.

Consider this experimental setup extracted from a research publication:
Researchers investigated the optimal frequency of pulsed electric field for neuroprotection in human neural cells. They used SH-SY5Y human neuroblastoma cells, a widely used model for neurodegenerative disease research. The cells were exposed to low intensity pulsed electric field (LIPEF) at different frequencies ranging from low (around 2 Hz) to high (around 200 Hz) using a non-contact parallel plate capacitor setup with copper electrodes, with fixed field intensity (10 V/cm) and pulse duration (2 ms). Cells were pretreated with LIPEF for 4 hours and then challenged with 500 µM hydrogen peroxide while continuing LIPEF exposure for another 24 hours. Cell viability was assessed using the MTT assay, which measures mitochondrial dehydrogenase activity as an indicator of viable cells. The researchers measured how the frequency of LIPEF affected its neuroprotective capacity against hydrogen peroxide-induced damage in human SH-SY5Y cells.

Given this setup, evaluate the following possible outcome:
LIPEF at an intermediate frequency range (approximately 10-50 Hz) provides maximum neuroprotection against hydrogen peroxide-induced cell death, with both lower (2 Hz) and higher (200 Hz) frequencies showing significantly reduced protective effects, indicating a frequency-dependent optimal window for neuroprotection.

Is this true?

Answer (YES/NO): NO